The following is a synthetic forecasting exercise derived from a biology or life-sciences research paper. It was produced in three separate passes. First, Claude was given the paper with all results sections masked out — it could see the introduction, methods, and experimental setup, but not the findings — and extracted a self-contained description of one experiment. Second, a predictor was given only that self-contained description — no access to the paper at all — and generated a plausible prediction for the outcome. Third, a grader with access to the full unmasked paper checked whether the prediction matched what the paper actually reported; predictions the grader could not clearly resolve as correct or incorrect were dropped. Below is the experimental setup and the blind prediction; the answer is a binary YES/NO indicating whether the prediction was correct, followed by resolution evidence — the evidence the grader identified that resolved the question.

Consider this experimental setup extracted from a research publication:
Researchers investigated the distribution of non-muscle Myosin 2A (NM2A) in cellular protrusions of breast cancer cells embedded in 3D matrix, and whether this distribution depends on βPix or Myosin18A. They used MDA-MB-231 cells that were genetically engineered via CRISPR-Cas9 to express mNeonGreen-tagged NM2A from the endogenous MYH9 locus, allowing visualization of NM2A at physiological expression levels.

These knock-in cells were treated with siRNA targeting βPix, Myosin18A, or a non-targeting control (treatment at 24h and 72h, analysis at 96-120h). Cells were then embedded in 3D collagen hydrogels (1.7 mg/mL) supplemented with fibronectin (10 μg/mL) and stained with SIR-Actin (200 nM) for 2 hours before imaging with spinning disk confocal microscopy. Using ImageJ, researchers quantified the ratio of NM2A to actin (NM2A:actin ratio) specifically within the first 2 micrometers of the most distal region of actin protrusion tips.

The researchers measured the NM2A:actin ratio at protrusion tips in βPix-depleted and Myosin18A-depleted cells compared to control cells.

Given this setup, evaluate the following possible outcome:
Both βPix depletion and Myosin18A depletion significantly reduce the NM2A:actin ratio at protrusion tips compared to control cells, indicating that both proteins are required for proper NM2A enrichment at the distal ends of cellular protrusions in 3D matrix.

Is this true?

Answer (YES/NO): YES